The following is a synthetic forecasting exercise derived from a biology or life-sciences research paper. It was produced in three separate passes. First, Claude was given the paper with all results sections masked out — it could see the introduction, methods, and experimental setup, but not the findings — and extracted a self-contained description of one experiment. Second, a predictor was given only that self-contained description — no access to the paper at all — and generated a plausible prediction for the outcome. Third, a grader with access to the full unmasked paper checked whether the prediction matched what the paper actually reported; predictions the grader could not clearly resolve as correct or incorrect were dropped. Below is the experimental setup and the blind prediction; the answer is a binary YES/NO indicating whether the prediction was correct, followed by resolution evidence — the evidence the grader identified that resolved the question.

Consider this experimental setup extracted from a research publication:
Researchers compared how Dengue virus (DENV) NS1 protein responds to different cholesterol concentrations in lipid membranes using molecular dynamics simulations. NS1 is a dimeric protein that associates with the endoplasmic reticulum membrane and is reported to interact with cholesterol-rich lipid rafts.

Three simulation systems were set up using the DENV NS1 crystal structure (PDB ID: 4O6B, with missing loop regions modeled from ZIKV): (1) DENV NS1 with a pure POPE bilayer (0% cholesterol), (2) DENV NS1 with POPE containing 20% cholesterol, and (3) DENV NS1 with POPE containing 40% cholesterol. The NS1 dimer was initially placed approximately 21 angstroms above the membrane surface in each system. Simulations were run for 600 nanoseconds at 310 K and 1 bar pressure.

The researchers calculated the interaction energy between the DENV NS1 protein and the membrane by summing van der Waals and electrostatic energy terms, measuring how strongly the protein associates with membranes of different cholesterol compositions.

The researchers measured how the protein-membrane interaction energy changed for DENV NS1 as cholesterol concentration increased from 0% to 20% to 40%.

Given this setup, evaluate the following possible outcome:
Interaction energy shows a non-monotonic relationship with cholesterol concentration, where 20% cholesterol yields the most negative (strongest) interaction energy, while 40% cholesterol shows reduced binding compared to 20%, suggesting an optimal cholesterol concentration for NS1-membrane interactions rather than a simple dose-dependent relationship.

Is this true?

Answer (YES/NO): YES